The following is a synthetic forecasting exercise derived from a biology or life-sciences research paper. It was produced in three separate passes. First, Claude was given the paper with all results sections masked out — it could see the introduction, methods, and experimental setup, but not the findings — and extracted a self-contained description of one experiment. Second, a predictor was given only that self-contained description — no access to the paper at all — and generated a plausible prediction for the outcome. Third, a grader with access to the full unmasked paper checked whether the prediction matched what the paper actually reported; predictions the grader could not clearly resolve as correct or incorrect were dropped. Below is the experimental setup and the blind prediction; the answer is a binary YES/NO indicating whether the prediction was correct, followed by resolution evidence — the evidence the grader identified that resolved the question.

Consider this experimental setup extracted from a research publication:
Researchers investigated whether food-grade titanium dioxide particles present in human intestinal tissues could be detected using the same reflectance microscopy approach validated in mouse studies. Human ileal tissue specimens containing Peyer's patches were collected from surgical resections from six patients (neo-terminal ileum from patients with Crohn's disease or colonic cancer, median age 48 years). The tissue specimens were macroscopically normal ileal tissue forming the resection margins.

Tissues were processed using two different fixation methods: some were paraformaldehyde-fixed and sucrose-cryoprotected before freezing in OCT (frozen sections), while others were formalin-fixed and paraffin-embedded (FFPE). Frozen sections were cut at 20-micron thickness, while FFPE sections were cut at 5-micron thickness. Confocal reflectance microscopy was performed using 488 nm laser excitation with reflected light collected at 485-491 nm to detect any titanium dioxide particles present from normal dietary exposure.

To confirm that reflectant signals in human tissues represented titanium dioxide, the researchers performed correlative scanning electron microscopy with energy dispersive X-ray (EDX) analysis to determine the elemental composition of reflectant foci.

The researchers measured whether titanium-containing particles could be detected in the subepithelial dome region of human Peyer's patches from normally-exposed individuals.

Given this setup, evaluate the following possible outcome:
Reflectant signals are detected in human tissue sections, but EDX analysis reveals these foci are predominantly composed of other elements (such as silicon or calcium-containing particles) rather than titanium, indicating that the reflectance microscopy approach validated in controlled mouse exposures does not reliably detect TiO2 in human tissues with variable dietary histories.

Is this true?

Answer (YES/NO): NO